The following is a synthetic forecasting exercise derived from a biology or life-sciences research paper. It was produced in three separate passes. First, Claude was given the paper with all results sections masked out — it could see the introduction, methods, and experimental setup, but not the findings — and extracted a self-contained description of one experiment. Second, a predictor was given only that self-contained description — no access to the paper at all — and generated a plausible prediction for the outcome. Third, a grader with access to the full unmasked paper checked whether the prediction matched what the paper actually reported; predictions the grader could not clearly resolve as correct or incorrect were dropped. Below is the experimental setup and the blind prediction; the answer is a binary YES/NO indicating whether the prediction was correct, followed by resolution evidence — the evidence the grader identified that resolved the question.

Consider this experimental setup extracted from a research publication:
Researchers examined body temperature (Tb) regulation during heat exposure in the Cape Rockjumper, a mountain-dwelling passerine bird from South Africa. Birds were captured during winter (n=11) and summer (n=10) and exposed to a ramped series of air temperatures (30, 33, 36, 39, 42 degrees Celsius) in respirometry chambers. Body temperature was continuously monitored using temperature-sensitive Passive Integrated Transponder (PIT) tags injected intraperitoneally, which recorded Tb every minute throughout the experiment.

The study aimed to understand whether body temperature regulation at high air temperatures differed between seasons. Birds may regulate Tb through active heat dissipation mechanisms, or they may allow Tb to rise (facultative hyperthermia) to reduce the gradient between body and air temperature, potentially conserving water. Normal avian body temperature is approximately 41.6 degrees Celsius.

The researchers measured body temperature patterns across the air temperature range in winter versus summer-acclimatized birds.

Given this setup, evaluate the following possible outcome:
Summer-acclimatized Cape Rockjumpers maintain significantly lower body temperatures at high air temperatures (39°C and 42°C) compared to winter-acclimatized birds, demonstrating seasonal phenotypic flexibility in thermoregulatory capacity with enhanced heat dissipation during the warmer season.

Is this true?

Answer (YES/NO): NO